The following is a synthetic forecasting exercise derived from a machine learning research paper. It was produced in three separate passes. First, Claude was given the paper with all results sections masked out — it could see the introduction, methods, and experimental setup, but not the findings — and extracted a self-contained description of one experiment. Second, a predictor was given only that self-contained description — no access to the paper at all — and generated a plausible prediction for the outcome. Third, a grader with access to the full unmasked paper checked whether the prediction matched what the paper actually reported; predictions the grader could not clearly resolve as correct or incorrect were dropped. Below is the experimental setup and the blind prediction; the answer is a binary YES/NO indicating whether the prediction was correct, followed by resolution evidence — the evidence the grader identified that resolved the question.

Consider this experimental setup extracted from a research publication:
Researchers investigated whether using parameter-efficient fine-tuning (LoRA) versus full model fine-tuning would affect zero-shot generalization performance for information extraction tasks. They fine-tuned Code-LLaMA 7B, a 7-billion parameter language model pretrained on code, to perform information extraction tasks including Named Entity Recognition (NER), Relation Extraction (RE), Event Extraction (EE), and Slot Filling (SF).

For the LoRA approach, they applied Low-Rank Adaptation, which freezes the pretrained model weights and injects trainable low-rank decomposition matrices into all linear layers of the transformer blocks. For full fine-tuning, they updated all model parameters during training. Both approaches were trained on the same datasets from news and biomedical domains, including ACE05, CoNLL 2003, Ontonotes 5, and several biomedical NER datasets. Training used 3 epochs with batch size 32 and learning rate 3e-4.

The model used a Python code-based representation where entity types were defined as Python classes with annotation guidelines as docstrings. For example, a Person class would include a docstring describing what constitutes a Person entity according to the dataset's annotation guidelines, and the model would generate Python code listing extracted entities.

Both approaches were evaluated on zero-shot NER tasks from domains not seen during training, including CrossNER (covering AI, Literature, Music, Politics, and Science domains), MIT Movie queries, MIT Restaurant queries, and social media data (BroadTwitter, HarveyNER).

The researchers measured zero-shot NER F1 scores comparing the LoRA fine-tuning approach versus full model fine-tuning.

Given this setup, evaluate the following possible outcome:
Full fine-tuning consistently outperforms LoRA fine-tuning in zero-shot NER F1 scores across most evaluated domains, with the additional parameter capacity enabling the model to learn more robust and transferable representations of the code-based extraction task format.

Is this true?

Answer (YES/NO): NO